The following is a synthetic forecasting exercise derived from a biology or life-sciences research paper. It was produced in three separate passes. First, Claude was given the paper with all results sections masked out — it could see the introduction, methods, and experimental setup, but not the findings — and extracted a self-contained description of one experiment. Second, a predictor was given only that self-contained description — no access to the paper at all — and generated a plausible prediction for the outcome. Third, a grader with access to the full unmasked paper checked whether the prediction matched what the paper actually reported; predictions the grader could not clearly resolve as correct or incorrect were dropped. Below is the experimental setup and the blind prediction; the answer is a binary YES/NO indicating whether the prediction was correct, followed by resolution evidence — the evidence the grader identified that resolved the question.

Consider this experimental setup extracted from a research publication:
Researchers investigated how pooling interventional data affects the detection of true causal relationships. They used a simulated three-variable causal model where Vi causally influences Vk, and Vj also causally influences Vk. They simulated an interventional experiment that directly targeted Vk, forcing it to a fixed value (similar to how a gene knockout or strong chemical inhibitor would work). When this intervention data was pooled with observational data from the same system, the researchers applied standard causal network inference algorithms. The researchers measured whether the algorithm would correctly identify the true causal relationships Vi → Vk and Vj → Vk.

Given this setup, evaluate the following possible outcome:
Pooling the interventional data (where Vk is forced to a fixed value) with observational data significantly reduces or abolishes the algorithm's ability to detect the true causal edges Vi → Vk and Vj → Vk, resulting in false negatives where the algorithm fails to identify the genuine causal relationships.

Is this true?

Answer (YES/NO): YES